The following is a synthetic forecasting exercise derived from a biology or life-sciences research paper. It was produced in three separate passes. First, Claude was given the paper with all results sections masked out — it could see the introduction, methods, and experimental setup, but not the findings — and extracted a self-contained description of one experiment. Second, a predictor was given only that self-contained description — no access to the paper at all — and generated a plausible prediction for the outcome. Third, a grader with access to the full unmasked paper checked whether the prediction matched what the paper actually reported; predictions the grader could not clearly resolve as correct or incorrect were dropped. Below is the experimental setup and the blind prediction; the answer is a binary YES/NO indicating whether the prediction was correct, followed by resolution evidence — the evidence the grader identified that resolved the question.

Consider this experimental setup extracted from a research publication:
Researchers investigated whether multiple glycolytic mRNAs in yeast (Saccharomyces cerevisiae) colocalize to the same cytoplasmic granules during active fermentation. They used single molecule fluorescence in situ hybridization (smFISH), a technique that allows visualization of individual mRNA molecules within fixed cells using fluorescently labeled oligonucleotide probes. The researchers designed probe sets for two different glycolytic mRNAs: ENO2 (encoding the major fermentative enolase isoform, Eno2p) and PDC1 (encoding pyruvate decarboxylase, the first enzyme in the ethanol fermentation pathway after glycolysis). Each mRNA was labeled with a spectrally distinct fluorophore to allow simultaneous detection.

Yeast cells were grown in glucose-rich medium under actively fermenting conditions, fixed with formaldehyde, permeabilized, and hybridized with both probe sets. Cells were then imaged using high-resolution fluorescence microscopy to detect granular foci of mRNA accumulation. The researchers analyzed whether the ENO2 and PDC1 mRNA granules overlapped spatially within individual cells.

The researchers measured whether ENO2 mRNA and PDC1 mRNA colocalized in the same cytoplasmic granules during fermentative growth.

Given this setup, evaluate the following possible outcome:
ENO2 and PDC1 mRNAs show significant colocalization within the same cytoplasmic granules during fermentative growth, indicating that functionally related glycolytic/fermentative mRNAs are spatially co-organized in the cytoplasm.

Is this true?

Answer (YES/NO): YES